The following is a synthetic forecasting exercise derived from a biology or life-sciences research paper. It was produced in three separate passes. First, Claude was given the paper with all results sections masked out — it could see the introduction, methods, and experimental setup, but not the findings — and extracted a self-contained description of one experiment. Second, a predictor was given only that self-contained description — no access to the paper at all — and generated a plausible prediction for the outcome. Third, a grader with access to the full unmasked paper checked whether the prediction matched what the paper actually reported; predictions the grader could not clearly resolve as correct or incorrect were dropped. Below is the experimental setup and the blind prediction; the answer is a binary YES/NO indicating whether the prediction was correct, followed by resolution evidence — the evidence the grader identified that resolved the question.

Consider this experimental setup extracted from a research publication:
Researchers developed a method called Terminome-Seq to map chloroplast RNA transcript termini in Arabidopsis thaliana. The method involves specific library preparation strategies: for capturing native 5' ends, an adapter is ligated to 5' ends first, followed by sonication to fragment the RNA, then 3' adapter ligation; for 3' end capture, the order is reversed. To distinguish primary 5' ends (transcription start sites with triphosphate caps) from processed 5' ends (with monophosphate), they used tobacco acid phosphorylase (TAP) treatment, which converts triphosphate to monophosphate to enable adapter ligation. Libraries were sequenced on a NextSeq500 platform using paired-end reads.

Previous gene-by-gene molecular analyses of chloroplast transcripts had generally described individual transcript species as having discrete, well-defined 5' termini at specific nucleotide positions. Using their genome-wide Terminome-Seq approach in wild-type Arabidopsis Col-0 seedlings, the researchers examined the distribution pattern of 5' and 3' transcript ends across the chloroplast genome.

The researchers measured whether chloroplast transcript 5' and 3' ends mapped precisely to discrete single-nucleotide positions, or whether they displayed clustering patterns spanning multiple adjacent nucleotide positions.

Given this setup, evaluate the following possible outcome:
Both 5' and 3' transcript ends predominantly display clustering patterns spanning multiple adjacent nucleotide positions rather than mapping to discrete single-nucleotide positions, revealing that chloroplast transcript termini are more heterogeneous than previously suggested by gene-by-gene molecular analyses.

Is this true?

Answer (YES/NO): YES